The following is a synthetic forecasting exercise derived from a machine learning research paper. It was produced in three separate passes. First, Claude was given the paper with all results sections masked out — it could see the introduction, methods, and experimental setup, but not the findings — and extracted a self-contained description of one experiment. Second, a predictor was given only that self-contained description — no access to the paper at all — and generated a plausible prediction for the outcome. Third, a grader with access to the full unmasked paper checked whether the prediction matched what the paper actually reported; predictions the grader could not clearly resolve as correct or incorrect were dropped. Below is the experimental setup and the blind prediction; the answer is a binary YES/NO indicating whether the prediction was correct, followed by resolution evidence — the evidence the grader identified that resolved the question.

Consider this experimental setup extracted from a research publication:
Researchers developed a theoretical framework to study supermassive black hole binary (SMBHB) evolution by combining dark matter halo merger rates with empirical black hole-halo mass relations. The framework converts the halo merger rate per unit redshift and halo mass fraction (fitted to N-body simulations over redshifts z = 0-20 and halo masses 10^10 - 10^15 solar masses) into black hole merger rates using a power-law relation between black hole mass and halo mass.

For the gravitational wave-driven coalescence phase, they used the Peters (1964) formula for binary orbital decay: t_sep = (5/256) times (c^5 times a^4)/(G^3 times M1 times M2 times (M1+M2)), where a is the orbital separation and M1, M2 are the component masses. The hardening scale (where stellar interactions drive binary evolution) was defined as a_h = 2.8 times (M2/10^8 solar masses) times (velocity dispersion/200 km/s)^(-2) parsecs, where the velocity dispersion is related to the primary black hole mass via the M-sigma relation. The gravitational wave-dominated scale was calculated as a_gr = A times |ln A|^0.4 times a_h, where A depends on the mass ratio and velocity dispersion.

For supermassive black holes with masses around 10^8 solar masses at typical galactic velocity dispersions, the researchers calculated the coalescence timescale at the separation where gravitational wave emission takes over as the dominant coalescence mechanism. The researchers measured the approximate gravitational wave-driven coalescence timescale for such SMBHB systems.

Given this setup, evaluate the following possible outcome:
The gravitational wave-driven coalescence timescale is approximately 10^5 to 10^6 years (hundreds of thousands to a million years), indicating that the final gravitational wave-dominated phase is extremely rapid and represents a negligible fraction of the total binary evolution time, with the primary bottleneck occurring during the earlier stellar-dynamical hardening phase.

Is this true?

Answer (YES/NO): NO